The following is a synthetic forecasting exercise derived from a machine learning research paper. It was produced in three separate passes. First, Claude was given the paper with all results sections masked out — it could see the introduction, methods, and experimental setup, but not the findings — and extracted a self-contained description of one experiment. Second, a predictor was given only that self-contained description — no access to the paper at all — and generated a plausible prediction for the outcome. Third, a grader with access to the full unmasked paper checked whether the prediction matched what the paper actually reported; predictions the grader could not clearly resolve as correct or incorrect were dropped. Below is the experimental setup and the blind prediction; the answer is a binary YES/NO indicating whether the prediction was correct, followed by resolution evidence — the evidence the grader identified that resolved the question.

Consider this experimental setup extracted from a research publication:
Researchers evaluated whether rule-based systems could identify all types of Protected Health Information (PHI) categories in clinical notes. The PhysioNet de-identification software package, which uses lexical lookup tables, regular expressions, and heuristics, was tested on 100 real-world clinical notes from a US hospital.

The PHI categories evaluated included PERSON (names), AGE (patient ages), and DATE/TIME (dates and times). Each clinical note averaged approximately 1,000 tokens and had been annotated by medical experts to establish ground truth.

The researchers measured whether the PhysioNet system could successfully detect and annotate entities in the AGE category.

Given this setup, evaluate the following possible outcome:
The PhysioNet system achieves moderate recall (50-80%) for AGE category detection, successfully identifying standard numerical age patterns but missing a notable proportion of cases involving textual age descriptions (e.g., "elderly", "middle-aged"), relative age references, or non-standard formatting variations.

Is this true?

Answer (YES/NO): NO